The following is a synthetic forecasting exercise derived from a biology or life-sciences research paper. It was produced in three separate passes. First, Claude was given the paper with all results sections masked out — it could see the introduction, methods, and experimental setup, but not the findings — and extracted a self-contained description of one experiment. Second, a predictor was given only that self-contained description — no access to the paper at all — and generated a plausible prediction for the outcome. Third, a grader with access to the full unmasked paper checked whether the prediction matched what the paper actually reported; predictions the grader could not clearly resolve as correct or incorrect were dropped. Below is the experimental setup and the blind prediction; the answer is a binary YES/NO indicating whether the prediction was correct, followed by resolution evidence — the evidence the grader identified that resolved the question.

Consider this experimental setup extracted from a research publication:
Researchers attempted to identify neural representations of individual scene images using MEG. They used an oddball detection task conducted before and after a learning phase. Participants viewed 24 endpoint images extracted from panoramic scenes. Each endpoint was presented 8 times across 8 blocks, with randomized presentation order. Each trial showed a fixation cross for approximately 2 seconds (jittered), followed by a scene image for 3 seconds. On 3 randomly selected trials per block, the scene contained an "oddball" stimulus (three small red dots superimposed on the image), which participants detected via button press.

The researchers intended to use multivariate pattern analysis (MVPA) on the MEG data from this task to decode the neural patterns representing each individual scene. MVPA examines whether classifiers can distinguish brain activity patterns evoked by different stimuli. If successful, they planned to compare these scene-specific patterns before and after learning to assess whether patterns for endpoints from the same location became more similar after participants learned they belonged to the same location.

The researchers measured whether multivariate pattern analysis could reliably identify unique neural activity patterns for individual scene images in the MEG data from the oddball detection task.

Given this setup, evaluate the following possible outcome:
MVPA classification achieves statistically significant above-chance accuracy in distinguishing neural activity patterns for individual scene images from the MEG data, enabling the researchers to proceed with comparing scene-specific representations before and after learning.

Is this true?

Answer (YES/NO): NO